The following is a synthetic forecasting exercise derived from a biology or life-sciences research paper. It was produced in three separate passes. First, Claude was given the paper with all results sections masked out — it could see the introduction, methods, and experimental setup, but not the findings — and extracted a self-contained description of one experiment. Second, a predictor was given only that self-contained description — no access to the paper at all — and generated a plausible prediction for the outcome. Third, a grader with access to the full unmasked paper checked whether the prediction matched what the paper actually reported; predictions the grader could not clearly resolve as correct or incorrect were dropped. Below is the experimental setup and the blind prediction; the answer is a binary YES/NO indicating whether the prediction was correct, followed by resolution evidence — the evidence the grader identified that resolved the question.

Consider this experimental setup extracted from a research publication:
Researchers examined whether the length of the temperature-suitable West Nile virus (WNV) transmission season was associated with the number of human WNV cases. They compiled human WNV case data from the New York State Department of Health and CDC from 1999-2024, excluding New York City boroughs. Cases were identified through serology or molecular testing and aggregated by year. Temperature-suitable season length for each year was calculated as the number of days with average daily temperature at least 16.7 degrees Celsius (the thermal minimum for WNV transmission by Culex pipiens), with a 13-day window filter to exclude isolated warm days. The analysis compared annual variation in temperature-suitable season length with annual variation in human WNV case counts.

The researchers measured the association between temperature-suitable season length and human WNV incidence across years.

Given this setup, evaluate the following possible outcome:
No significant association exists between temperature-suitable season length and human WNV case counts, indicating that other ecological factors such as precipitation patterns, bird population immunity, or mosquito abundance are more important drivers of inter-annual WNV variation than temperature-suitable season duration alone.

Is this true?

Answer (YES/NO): NO